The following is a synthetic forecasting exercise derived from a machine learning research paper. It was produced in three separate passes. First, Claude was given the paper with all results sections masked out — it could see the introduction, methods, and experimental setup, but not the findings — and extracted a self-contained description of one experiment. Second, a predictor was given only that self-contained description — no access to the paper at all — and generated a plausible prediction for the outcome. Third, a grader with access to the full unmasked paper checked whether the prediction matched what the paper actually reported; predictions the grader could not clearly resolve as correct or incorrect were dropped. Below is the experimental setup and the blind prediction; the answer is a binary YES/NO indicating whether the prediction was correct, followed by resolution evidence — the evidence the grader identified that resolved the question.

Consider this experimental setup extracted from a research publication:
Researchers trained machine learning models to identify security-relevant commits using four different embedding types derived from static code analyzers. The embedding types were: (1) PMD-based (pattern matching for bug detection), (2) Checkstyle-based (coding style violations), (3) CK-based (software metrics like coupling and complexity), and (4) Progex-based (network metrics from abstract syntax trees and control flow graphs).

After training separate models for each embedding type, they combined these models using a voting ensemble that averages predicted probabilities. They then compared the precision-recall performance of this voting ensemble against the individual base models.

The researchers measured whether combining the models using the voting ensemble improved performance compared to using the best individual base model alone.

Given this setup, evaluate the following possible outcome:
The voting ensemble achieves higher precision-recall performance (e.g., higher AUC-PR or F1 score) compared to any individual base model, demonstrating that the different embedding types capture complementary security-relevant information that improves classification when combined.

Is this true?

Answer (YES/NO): YES